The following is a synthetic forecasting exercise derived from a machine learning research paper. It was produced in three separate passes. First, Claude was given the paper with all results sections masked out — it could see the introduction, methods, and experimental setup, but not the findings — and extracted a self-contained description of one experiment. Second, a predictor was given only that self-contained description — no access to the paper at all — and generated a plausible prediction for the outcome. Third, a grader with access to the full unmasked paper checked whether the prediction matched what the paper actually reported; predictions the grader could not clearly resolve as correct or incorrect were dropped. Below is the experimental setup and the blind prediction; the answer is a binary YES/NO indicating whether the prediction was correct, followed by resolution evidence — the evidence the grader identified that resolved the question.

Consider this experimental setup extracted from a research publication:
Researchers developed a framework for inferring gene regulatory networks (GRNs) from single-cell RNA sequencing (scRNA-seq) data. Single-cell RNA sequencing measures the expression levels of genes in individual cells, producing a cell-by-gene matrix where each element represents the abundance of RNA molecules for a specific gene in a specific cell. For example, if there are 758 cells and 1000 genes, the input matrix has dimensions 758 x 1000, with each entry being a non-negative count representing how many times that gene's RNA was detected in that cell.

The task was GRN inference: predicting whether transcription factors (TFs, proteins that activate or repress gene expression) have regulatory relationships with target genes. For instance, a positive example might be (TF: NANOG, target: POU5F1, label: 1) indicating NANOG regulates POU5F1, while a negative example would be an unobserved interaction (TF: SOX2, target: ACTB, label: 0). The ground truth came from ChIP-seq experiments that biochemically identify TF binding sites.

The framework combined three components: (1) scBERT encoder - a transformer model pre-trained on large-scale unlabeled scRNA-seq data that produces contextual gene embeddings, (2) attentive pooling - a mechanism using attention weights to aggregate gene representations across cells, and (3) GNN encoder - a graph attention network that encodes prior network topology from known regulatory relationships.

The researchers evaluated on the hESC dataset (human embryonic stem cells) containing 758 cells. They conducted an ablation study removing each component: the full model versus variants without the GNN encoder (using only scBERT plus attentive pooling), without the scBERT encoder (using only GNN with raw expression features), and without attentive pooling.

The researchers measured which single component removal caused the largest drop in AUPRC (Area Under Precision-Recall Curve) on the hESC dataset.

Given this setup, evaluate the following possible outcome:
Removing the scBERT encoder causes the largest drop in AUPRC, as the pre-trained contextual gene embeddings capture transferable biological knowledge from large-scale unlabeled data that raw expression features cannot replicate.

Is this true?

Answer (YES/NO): NO